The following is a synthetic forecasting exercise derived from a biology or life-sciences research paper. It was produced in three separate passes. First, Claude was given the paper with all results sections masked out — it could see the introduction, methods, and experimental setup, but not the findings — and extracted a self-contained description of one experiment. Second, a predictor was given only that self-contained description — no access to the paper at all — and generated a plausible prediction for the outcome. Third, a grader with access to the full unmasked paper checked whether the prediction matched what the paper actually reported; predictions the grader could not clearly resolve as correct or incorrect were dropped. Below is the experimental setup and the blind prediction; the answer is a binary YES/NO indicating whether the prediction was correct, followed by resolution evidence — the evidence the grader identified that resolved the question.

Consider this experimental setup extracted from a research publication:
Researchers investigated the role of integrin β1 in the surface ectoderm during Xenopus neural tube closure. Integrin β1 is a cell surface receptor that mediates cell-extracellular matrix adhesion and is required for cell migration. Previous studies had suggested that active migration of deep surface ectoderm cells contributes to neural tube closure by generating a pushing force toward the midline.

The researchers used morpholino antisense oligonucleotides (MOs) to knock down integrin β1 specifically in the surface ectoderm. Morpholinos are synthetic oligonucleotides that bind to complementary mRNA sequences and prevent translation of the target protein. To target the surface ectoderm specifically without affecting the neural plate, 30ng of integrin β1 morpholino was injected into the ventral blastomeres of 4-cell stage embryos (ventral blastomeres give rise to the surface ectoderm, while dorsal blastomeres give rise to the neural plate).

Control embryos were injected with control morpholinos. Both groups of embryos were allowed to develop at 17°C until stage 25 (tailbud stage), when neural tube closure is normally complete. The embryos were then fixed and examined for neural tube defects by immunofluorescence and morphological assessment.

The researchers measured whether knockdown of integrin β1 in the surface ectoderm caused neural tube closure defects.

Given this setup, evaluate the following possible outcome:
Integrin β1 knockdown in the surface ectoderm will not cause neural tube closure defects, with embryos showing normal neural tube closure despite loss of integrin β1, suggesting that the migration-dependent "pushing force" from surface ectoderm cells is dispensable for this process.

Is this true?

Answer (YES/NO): NO